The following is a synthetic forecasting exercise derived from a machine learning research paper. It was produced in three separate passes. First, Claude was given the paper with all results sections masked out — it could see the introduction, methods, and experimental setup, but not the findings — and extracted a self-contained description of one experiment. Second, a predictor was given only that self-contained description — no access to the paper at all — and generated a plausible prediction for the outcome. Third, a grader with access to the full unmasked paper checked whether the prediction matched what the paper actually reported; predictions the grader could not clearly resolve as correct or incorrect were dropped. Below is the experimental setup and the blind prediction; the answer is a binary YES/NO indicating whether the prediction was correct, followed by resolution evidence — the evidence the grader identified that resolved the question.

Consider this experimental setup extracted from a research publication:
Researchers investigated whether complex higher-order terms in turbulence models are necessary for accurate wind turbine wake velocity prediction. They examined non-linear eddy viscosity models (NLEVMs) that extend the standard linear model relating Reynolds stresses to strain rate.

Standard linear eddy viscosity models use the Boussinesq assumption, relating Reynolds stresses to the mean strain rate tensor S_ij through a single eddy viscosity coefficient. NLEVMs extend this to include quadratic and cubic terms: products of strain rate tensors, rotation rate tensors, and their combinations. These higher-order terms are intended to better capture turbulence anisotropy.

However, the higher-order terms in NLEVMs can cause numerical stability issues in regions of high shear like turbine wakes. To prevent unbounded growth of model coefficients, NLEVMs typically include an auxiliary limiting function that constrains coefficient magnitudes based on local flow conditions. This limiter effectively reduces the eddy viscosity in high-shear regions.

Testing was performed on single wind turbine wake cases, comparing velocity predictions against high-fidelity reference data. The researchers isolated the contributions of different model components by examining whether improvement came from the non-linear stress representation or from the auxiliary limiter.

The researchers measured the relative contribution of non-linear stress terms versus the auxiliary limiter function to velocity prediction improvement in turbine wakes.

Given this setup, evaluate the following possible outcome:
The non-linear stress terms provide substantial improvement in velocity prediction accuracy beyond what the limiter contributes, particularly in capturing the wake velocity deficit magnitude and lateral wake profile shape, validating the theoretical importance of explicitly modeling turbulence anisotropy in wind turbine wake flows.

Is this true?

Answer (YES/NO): NO